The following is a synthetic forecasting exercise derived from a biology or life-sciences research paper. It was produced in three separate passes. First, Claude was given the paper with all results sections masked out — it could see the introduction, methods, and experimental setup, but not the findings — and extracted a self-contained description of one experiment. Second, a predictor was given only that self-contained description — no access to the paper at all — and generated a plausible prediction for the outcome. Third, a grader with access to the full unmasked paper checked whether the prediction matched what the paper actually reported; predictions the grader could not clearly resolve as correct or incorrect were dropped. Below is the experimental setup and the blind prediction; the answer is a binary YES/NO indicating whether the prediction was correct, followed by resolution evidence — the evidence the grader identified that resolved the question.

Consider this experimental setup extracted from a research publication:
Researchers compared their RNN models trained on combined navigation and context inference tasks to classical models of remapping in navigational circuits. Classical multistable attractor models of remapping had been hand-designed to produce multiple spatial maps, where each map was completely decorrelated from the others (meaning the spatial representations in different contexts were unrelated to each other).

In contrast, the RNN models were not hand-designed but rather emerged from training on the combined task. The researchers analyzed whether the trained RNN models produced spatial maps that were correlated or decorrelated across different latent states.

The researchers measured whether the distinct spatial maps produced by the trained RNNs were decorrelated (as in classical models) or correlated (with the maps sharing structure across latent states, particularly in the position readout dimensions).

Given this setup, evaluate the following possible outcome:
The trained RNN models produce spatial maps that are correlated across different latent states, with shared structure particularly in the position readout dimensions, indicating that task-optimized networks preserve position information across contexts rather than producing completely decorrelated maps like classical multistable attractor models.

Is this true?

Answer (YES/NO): YES